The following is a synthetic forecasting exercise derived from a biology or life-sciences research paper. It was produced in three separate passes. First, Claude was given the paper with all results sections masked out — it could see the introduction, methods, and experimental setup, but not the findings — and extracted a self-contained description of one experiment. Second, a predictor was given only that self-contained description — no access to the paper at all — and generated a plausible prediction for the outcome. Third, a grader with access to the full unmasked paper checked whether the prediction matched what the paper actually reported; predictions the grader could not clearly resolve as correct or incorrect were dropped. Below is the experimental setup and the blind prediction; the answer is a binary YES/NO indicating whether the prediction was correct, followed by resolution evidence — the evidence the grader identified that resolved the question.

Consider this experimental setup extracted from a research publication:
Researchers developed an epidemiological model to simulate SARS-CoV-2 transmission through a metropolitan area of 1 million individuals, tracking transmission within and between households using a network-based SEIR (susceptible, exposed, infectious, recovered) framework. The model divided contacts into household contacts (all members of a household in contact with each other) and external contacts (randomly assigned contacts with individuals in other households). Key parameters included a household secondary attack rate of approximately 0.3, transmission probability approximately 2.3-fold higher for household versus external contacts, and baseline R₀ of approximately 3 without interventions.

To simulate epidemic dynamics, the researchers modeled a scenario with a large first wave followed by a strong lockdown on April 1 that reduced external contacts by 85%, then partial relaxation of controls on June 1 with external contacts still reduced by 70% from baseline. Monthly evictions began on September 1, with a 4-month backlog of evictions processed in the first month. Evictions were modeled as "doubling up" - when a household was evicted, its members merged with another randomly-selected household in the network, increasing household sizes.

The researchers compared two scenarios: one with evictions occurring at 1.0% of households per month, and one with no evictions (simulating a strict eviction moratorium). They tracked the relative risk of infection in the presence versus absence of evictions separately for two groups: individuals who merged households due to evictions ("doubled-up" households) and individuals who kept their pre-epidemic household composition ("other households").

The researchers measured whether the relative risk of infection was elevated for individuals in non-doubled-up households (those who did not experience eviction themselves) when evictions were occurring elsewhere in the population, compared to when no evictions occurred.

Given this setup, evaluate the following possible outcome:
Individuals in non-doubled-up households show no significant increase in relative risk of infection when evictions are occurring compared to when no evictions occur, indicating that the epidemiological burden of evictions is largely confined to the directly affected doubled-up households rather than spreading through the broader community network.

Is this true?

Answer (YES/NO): NO